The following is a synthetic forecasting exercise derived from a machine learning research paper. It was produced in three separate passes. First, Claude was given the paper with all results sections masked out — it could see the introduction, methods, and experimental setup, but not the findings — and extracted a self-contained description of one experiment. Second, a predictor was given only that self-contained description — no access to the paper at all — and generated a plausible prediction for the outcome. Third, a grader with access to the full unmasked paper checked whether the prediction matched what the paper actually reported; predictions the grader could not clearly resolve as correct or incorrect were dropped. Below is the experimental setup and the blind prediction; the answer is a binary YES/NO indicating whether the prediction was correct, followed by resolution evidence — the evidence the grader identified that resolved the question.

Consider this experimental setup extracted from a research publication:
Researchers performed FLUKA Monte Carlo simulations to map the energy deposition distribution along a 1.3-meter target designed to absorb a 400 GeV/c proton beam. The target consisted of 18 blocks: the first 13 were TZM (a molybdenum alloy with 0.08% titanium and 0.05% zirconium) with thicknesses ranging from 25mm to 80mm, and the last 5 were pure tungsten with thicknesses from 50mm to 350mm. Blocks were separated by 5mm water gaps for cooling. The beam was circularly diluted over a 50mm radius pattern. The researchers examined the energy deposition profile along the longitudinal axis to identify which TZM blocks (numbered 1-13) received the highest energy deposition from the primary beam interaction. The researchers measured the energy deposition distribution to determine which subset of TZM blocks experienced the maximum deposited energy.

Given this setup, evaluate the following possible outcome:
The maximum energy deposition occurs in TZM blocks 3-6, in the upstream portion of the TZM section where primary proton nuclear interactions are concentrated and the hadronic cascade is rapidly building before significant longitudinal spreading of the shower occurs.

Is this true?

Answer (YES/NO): YES